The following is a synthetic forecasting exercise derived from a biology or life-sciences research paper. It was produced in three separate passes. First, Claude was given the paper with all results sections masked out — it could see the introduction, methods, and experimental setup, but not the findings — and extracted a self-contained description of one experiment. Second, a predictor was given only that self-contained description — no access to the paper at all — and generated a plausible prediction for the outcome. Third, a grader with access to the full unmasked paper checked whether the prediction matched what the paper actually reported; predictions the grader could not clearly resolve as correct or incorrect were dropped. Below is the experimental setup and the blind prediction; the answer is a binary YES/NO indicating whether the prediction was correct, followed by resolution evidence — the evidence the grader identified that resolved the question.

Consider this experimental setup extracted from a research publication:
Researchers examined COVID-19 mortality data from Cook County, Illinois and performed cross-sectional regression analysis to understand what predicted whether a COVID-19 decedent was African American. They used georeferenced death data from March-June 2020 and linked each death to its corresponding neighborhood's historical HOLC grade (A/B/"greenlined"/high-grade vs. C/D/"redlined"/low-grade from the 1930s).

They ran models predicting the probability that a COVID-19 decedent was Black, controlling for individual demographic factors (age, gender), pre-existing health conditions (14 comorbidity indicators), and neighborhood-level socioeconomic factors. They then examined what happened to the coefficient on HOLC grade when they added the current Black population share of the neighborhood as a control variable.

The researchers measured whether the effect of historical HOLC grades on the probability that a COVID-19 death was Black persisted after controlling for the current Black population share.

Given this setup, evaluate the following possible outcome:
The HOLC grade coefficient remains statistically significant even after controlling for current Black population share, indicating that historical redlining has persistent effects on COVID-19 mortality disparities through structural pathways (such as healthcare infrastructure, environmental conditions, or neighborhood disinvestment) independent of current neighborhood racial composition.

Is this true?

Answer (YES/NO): NO